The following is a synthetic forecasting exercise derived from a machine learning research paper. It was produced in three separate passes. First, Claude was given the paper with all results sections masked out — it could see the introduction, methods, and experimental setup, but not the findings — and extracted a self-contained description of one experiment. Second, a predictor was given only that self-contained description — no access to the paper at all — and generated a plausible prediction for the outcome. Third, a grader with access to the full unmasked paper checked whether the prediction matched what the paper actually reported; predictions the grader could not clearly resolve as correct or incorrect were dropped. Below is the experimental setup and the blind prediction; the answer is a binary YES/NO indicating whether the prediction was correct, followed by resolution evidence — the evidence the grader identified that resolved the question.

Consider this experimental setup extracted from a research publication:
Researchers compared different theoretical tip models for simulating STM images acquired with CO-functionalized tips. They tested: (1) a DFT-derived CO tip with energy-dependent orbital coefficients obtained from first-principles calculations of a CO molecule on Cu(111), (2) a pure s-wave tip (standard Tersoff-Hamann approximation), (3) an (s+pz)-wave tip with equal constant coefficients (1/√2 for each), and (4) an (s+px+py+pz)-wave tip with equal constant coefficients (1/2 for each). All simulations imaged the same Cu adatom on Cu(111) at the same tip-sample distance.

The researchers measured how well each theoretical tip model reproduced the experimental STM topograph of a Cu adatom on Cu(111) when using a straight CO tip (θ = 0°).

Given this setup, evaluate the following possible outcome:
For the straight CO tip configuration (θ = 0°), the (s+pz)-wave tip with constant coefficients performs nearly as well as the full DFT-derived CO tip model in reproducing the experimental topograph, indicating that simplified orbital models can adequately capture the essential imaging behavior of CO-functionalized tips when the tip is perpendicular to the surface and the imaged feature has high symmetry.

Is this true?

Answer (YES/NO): YES